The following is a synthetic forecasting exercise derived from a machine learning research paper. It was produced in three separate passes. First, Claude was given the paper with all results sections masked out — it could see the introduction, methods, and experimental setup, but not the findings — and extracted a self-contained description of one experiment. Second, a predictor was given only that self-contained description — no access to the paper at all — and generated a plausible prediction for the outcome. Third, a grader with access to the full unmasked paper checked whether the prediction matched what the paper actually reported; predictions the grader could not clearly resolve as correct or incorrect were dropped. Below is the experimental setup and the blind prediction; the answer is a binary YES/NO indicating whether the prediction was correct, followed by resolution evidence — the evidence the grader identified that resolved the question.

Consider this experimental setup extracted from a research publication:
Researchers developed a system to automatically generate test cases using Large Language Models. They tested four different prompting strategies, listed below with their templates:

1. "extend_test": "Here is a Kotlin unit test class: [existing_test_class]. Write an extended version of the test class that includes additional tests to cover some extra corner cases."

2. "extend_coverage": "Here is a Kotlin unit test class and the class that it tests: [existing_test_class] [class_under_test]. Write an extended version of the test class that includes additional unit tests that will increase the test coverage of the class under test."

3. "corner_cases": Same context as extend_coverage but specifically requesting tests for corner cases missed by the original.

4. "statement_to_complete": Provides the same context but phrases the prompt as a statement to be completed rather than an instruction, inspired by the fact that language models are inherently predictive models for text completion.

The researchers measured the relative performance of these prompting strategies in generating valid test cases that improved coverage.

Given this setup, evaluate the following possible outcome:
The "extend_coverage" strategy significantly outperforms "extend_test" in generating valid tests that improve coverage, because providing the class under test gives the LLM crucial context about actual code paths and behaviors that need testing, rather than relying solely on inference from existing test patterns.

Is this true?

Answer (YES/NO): NO